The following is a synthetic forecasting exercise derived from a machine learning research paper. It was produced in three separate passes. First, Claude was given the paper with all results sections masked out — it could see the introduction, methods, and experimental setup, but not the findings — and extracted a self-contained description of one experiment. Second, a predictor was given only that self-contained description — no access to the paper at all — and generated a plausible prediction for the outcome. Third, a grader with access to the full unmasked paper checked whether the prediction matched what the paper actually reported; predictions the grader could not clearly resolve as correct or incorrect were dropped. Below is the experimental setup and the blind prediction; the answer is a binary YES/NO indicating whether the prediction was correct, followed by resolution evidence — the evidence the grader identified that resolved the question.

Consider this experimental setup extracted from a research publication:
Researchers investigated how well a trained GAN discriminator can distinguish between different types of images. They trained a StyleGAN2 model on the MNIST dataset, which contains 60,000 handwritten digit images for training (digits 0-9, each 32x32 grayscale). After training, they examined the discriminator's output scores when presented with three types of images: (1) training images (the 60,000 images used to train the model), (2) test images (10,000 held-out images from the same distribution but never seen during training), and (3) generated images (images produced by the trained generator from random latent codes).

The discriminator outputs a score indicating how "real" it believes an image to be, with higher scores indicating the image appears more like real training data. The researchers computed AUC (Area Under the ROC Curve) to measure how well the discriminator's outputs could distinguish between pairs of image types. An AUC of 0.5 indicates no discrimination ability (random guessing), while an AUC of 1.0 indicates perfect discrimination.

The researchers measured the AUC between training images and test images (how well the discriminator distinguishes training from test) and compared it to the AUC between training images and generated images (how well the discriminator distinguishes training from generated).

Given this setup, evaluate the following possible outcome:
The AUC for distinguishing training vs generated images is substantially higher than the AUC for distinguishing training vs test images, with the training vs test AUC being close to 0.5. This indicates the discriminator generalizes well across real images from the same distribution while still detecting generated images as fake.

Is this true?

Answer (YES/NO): YES